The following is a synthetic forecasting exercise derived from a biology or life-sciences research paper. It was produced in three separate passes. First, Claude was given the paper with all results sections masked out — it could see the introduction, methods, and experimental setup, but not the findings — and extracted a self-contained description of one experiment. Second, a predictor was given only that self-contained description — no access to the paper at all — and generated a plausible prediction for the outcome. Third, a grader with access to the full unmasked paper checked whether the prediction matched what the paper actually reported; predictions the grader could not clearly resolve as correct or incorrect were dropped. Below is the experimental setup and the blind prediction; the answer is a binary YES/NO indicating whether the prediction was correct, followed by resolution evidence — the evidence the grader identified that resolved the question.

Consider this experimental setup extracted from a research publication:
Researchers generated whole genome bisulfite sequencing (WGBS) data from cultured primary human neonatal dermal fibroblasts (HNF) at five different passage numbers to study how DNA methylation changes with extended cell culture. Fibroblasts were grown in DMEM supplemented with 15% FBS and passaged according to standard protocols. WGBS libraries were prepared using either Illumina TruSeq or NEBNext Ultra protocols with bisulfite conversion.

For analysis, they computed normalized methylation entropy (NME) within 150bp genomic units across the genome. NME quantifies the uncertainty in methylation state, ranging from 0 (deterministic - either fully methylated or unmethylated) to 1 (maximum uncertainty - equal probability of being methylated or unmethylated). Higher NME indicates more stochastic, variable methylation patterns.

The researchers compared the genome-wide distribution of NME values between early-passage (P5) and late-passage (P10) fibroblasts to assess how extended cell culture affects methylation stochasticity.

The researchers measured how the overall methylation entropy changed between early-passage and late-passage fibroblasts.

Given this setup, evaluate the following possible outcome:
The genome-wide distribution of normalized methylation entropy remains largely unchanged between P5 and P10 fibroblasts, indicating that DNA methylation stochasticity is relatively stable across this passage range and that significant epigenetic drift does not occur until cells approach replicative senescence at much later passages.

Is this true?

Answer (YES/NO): YES